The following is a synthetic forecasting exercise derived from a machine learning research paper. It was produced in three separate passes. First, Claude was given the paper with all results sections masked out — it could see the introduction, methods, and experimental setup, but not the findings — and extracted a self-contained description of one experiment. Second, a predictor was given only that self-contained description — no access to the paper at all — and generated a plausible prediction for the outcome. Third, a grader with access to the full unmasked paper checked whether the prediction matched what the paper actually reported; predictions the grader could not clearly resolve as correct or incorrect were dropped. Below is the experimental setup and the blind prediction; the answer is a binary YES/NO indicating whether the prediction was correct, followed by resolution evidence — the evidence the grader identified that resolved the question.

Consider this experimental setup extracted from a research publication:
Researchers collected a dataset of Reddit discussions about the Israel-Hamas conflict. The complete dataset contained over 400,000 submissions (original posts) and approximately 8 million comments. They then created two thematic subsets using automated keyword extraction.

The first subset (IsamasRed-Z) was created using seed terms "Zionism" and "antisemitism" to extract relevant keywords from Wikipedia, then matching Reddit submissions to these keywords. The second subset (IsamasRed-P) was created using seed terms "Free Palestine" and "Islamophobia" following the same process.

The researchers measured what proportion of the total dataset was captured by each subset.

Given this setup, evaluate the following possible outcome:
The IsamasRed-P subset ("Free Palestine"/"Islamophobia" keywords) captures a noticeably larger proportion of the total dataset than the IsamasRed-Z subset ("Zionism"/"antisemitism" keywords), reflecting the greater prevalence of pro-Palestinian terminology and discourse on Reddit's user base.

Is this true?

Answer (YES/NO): NO